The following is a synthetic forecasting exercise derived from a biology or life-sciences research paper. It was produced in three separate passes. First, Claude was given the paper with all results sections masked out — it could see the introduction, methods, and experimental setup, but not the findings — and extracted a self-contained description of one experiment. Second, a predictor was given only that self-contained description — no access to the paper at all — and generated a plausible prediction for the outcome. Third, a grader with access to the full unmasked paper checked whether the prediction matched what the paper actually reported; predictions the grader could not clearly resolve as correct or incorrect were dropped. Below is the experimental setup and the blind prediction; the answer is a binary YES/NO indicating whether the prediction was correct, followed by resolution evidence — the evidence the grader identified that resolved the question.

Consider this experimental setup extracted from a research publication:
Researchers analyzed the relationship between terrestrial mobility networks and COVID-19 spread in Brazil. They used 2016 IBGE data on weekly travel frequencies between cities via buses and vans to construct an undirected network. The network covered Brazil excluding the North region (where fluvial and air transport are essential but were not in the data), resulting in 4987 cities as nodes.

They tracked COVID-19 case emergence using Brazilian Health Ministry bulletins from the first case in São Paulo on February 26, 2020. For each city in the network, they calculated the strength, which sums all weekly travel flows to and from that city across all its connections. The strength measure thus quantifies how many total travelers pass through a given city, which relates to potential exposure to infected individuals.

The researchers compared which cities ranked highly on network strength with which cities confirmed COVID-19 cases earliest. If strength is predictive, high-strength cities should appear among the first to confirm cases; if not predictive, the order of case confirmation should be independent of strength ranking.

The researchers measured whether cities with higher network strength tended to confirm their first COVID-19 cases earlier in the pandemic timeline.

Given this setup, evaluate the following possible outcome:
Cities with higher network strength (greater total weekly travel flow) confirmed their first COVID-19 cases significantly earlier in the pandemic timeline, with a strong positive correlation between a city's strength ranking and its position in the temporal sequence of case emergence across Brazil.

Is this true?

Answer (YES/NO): YES